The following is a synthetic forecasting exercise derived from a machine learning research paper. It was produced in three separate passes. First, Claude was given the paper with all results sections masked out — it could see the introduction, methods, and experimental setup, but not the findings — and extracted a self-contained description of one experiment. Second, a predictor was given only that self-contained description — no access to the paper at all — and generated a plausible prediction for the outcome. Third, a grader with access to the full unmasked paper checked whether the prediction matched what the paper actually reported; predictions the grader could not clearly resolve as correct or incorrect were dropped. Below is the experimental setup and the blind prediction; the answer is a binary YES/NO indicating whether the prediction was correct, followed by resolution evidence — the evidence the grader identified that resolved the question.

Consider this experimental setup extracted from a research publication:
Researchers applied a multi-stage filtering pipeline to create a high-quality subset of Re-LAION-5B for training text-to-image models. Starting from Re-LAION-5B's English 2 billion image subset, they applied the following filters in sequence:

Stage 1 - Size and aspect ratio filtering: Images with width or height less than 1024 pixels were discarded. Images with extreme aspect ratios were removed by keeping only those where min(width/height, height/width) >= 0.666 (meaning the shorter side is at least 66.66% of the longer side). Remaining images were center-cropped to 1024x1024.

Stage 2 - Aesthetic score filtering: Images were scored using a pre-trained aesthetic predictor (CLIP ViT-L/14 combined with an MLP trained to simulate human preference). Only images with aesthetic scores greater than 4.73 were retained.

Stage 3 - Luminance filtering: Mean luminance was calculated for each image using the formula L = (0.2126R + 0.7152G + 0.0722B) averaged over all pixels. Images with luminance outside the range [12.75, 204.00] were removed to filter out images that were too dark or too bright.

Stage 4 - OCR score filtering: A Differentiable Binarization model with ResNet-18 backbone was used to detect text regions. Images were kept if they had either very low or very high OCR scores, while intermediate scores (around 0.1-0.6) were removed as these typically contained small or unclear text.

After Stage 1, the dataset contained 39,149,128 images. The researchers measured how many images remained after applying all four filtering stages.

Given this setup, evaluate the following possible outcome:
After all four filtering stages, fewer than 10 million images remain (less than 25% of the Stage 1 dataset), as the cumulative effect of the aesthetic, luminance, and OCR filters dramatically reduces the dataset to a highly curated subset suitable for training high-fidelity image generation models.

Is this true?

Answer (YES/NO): NO